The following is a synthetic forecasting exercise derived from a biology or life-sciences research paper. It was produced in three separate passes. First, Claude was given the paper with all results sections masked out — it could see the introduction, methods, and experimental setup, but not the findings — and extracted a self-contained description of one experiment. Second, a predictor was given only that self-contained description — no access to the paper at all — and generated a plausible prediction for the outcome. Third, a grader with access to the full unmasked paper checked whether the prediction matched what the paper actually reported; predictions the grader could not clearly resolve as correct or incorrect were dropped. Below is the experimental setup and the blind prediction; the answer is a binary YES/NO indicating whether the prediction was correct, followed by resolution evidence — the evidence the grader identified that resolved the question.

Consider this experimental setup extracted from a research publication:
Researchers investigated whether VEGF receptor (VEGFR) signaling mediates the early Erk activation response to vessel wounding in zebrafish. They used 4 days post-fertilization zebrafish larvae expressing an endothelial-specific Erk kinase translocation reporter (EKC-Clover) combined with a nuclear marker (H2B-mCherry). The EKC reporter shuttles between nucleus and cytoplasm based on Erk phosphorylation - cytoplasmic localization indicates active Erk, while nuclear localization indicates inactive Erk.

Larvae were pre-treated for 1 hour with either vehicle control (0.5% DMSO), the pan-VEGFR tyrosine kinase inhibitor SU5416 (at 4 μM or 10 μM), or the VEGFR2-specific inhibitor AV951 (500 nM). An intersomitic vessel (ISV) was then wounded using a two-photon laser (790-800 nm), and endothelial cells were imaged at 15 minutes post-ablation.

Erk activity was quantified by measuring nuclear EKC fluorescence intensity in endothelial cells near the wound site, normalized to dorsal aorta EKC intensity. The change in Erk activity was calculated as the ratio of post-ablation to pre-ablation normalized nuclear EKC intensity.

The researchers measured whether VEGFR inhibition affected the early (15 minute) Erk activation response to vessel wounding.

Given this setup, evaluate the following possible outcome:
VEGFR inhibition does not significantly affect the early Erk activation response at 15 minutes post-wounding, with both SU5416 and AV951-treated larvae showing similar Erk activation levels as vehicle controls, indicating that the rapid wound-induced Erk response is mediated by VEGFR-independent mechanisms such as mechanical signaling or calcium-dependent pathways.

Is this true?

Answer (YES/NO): YES